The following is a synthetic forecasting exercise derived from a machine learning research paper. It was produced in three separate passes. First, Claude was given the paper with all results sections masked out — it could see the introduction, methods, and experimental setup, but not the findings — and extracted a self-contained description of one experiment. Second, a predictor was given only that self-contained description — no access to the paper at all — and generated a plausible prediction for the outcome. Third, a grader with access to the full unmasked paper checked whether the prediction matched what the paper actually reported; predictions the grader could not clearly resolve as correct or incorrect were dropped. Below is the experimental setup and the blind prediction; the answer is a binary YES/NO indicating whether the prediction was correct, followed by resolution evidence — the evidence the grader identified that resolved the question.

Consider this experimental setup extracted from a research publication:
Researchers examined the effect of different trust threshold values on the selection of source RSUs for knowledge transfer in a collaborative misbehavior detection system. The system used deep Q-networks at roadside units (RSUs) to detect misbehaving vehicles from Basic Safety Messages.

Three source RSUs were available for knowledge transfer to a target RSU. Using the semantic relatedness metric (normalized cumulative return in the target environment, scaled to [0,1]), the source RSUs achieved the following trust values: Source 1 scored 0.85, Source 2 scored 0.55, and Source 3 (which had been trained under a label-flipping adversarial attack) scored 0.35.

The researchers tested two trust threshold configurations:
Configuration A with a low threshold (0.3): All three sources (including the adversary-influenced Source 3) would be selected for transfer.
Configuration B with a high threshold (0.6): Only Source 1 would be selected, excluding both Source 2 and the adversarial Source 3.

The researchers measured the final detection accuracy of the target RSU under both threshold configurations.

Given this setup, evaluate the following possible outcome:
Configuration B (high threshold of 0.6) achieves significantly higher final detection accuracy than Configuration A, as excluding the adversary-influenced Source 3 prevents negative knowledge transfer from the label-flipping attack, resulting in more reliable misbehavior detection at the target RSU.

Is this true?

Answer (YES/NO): NO